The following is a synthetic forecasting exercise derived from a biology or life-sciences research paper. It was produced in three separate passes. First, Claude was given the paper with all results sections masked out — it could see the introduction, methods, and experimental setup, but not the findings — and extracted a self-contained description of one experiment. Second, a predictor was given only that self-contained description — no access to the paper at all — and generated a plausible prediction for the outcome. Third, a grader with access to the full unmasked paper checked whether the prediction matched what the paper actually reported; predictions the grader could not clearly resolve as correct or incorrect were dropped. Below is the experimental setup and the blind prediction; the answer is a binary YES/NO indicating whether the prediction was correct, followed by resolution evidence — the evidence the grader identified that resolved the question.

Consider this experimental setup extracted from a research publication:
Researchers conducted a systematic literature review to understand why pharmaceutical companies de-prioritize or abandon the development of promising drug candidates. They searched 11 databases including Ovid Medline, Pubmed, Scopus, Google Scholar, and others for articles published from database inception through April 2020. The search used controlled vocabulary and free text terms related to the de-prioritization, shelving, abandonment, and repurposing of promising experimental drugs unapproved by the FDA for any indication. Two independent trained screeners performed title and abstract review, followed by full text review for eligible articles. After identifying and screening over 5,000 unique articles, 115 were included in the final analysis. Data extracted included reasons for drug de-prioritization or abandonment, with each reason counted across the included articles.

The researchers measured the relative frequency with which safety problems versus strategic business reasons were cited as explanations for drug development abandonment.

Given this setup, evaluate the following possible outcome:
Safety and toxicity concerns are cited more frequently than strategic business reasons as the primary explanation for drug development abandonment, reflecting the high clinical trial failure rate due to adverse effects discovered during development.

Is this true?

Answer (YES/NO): NO